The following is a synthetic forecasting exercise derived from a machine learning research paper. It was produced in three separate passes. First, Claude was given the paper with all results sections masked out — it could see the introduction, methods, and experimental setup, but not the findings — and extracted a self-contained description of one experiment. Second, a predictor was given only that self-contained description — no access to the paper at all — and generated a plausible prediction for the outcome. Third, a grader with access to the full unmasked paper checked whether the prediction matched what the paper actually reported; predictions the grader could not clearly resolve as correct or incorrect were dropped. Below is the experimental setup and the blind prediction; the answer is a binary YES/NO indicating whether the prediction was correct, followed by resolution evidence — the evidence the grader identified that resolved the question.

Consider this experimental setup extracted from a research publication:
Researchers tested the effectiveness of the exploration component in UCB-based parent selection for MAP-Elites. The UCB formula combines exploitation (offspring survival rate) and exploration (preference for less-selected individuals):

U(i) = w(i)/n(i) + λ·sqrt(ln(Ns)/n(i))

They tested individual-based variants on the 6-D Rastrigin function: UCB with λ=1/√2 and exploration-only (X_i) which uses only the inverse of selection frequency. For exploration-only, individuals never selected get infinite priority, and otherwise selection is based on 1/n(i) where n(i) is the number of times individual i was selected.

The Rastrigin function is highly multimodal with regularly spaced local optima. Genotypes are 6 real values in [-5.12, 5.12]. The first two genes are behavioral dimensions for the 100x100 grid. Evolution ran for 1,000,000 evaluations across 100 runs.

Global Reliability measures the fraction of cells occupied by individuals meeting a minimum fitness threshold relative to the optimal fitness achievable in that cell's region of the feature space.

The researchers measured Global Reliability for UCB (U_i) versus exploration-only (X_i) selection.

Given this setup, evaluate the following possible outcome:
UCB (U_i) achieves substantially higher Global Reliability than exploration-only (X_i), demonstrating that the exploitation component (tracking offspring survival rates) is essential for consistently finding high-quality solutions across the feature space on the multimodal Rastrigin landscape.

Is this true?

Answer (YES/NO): NO